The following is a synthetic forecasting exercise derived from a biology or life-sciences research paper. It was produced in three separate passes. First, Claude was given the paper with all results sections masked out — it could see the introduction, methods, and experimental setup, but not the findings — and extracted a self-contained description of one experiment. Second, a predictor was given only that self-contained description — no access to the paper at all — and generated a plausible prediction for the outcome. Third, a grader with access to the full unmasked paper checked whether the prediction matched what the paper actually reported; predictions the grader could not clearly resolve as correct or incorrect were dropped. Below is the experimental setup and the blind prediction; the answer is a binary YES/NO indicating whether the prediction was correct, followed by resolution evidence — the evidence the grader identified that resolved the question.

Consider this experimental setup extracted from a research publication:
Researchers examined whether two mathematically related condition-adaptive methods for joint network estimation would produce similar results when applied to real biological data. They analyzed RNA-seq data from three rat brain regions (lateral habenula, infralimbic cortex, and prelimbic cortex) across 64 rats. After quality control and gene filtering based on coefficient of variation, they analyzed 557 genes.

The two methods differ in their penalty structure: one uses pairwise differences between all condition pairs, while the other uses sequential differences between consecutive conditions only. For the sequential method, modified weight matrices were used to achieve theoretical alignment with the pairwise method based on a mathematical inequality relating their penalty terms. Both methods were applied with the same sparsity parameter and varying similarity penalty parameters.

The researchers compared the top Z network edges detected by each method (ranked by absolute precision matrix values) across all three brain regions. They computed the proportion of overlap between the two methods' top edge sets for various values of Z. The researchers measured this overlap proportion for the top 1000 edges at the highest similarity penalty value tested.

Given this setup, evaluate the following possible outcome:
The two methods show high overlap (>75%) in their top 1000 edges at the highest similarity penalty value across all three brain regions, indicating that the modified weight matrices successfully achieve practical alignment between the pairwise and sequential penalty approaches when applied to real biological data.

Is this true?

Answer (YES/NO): YES